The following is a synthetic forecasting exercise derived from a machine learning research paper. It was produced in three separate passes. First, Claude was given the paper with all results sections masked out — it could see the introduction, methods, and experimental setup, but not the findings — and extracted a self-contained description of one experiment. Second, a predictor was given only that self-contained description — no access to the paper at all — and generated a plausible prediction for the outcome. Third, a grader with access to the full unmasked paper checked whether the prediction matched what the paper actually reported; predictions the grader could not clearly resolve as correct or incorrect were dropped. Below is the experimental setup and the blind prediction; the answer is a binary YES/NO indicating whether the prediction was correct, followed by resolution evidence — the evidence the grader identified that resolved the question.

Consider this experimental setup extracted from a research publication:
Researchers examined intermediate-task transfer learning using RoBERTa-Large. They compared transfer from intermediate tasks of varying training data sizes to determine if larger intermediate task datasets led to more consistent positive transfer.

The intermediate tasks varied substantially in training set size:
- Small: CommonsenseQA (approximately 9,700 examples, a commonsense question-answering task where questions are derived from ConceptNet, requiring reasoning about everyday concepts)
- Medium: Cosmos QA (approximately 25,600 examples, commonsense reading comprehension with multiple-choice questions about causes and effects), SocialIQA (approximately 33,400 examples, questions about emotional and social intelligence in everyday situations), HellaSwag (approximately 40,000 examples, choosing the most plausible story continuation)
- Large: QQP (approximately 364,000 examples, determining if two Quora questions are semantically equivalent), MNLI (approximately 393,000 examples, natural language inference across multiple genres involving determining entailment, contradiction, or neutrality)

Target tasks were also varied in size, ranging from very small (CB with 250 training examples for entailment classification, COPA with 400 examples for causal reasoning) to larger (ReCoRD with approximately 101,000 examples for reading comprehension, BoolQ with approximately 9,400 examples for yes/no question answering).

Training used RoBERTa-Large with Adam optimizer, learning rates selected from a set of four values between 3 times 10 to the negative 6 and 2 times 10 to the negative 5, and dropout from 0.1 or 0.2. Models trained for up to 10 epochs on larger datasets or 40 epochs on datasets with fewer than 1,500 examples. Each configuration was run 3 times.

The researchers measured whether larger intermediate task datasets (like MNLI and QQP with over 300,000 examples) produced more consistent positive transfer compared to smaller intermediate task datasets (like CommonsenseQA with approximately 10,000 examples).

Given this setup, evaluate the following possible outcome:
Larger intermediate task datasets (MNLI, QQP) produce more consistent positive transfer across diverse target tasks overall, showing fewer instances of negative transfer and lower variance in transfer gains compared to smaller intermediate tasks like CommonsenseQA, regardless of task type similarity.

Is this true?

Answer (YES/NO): NO